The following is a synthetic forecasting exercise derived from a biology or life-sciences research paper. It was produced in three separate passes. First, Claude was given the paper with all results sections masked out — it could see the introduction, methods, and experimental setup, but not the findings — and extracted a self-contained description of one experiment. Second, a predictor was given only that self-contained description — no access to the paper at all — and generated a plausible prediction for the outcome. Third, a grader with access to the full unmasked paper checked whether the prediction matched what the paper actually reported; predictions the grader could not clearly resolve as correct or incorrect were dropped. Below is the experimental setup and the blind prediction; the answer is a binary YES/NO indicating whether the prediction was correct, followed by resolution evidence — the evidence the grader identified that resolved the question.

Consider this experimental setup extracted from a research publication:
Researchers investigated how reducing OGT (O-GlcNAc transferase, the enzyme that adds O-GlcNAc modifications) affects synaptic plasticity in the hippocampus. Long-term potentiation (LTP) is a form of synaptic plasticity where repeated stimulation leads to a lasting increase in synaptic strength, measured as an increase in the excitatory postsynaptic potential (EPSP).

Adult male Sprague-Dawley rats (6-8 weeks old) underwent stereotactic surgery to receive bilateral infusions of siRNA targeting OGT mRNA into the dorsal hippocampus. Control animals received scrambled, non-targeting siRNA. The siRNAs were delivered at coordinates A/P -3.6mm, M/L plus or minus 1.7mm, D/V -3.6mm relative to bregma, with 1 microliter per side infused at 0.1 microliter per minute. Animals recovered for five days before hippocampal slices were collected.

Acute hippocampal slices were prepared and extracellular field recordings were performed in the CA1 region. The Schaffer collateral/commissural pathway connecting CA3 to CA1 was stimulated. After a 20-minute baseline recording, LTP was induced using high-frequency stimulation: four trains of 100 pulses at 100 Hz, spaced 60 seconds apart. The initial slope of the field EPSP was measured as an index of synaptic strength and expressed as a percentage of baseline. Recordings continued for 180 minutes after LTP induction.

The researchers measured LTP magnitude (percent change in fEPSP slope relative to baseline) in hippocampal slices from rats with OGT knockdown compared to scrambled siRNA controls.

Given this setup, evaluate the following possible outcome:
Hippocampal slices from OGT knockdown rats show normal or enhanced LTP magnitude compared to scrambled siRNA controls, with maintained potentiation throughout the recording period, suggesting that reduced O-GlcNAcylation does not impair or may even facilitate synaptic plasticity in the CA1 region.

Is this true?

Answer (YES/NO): YES